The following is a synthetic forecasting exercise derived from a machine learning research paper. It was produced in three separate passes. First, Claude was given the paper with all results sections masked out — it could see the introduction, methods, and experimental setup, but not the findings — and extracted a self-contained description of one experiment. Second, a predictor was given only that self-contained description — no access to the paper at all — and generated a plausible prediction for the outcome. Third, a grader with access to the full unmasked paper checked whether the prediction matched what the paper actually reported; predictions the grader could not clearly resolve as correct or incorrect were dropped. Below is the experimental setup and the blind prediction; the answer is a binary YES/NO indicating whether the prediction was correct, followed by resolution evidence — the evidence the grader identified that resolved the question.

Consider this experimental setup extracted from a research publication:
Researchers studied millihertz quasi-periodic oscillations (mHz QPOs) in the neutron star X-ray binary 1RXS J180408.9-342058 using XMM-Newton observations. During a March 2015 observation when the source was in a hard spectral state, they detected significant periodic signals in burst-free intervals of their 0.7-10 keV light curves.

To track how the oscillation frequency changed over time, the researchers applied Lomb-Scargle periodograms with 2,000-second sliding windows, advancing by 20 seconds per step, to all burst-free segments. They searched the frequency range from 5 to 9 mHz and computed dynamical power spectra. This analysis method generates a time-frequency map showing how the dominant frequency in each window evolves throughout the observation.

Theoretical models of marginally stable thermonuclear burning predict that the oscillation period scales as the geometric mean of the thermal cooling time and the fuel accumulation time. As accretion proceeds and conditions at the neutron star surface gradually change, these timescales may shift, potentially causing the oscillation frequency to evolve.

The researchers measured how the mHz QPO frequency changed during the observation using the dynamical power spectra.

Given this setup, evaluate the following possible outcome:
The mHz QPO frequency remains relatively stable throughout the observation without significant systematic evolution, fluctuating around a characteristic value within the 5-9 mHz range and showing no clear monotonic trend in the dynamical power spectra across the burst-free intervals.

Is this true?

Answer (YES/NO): NO